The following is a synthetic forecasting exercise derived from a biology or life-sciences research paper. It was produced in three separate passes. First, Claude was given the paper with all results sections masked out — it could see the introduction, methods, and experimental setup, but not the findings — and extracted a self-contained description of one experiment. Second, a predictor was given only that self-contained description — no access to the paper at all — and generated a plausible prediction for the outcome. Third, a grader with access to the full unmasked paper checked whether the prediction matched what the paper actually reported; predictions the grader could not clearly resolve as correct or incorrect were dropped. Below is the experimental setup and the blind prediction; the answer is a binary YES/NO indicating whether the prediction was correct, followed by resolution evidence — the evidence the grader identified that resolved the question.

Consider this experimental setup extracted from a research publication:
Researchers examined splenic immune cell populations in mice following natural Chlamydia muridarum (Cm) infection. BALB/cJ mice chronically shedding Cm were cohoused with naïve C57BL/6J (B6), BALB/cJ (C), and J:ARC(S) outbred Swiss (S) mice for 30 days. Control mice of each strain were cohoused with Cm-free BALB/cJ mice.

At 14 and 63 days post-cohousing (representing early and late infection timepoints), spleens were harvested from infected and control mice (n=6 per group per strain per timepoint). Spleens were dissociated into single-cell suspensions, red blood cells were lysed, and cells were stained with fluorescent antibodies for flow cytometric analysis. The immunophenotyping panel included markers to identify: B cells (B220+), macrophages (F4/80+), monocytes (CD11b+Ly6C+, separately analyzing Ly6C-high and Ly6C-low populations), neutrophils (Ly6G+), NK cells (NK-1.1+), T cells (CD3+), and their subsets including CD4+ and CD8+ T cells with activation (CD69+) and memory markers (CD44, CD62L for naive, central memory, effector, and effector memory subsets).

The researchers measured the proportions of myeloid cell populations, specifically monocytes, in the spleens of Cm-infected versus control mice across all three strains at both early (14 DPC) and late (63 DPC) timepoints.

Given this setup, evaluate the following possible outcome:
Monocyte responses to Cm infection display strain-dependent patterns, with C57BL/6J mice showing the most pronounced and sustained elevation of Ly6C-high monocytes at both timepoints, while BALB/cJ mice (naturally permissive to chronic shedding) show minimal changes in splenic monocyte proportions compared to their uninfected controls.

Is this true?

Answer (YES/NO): NO